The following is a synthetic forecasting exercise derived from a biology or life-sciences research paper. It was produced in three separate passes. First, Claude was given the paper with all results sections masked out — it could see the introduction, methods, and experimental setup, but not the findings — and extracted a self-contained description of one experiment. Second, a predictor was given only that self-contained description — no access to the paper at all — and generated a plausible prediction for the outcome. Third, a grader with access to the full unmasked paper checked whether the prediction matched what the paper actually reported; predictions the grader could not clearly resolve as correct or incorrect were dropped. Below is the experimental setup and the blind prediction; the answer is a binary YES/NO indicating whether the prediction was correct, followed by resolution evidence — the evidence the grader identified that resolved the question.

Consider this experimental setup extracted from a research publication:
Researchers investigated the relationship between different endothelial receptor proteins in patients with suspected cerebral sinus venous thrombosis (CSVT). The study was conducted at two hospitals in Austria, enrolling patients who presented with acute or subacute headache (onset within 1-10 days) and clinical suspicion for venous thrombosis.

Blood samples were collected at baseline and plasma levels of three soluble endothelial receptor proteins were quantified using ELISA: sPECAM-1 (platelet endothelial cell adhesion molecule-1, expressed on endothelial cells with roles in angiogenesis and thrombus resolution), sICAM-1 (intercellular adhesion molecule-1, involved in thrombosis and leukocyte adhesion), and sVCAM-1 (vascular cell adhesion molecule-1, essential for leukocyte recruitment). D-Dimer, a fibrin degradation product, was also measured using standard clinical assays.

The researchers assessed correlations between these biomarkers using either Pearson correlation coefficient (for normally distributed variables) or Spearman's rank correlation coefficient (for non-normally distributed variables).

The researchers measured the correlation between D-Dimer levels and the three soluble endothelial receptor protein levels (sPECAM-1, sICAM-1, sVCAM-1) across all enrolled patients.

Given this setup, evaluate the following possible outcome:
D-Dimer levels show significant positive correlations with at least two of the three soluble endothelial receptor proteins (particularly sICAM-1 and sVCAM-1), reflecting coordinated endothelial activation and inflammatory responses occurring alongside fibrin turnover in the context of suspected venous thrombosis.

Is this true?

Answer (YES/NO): NO